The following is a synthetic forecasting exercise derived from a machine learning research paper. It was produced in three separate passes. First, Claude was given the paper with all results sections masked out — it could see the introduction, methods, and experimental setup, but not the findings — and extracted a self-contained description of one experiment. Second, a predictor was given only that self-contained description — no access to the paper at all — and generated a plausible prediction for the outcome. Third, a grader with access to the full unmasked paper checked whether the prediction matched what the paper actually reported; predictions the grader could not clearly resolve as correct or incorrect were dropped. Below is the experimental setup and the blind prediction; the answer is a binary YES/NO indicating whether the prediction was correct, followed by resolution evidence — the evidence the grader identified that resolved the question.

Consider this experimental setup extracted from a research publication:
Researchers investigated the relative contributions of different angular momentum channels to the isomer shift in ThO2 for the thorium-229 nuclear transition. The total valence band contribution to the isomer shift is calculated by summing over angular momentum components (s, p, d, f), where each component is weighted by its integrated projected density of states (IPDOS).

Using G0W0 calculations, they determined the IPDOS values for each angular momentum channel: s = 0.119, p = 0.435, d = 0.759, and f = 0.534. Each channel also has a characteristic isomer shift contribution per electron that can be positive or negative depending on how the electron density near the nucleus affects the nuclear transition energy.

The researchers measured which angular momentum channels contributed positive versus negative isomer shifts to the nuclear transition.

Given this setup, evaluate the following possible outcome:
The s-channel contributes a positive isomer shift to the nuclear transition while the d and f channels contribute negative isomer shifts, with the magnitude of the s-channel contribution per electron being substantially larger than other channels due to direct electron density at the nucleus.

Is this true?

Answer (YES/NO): YES